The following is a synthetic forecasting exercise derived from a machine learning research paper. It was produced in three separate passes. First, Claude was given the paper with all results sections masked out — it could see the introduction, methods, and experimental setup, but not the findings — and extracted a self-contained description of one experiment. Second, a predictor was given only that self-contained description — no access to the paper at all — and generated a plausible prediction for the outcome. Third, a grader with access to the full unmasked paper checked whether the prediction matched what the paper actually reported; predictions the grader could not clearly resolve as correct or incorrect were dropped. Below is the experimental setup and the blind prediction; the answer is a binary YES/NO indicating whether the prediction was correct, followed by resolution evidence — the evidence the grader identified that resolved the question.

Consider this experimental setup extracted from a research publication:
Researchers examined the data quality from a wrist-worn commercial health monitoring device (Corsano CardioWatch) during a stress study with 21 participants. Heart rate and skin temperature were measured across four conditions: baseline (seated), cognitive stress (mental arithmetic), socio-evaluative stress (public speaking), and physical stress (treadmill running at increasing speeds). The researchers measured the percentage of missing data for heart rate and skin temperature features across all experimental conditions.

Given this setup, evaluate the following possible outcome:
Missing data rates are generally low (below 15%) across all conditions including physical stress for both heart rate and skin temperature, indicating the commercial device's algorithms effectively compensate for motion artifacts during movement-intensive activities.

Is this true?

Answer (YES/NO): YES